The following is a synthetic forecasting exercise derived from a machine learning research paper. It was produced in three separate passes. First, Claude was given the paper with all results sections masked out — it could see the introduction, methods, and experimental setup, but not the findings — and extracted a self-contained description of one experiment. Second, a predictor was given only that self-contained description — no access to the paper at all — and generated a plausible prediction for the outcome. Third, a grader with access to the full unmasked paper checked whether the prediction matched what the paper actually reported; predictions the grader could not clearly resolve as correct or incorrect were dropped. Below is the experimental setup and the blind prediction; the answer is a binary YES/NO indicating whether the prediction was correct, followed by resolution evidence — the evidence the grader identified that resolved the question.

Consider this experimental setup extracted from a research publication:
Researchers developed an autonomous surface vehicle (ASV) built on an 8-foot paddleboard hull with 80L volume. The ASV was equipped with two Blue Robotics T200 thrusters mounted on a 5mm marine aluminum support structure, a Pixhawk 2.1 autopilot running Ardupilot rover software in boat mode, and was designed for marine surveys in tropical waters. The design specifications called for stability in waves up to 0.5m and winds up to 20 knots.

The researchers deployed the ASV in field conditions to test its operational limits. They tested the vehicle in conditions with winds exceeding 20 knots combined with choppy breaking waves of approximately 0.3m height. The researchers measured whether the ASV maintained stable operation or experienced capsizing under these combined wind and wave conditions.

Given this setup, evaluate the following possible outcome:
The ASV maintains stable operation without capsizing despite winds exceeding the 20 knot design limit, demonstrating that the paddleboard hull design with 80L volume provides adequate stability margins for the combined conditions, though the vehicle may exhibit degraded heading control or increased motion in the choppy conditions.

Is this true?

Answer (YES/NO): NO